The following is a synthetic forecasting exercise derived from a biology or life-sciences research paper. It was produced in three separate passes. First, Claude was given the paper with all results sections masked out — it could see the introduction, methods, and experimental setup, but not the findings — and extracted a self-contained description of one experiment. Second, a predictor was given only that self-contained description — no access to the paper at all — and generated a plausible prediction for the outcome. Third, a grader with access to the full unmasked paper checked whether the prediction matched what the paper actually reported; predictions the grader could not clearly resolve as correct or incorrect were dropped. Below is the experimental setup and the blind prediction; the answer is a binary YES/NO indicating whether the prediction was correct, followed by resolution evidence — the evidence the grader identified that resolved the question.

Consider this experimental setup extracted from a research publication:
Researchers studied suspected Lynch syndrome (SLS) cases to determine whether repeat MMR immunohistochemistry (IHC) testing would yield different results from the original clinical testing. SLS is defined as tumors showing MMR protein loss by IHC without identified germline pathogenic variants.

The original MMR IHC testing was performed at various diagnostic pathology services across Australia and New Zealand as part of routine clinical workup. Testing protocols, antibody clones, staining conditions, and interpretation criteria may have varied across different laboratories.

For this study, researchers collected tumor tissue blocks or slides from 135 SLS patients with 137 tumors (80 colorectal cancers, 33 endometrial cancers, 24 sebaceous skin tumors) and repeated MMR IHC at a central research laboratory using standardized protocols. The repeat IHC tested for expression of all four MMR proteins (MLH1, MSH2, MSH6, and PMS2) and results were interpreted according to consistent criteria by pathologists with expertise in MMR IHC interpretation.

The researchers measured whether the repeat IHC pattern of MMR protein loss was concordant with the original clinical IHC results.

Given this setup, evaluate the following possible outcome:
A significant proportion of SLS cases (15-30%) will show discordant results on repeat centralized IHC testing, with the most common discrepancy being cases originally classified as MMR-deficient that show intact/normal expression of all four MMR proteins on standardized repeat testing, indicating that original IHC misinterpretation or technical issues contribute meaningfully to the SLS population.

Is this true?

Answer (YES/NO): YES